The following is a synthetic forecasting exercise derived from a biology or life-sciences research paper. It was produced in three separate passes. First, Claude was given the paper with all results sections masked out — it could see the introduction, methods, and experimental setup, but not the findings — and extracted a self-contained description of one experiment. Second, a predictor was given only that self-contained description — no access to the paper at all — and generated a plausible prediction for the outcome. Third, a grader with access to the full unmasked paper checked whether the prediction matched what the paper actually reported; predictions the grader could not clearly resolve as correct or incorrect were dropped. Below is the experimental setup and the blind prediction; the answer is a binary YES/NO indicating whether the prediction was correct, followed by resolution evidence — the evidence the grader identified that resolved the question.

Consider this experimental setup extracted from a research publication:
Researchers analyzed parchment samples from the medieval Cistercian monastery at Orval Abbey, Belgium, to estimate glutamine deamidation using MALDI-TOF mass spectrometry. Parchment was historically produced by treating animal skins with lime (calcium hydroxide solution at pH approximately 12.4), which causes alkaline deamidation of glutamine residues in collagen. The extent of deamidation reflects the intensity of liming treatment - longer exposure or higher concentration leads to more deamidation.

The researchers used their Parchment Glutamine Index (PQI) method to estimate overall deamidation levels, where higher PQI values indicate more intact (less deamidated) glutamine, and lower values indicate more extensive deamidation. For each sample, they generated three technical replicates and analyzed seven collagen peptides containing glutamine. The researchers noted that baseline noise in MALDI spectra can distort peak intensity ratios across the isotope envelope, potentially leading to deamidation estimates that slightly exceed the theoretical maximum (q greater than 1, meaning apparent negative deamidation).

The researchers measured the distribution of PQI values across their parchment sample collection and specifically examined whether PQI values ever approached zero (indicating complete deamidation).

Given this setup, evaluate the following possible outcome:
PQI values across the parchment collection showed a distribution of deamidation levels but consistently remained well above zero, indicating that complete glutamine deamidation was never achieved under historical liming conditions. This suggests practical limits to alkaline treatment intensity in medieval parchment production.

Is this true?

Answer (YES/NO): YES